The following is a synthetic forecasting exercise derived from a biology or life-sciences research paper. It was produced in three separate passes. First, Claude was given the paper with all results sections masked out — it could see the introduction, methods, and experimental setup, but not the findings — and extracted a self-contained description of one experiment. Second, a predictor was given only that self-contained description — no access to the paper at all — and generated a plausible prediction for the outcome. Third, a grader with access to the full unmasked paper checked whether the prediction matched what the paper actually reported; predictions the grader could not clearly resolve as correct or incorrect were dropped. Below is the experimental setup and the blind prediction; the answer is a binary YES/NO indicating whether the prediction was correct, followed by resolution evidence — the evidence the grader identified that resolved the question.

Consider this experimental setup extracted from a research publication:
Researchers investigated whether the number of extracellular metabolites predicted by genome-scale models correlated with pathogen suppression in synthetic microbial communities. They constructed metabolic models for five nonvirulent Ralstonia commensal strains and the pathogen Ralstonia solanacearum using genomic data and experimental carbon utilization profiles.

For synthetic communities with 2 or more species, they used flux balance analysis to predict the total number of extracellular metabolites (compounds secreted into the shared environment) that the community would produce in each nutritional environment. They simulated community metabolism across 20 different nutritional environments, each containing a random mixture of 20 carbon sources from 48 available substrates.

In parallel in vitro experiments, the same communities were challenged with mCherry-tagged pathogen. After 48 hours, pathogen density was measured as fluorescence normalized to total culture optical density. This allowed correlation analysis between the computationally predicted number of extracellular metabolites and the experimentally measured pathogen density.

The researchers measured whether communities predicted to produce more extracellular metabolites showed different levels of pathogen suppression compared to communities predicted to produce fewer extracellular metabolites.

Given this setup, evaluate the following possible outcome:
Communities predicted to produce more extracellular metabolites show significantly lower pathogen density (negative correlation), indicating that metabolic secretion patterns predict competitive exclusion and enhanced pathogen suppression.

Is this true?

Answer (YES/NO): YES